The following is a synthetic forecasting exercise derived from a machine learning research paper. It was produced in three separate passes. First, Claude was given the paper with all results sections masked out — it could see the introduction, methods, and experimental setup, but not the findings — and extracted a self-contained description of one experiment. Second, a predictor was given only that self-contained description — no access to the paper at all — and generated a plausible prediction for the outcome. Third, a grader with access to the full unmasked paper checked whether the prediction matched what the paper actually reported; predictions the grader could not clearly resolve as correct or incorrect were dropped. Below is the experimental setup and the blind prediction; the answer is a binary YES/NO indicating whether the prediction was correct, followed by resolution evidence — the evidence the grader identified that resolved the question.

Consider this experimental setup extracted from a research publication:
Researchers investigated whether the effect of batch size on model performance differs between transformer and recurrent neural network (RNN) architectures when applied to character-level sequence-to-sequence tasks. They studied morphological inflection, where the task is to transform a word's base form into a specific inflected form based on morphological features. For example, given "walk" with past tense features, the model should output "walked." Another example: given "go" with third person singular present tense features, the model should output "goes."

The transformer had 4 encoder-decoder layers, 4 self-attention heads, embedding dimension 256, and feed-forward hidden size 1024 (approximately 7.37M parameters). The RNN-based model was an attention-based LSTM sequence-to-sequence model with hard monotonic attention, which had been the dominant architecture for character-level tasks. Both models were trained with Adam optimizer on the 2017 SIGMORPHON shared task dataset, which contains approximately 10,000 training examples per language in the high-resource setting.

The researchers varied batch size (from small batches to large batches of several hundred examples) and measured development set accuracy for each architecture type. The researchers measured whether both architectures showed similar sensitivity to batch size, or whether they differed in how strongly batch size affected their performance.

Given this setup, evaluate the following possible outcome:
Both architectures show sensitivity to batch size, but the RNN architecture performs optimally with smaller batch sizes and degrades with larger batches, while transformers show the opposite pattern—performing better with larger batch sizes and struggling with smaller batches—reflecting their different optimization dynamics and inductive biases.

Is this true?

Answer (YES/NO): NO